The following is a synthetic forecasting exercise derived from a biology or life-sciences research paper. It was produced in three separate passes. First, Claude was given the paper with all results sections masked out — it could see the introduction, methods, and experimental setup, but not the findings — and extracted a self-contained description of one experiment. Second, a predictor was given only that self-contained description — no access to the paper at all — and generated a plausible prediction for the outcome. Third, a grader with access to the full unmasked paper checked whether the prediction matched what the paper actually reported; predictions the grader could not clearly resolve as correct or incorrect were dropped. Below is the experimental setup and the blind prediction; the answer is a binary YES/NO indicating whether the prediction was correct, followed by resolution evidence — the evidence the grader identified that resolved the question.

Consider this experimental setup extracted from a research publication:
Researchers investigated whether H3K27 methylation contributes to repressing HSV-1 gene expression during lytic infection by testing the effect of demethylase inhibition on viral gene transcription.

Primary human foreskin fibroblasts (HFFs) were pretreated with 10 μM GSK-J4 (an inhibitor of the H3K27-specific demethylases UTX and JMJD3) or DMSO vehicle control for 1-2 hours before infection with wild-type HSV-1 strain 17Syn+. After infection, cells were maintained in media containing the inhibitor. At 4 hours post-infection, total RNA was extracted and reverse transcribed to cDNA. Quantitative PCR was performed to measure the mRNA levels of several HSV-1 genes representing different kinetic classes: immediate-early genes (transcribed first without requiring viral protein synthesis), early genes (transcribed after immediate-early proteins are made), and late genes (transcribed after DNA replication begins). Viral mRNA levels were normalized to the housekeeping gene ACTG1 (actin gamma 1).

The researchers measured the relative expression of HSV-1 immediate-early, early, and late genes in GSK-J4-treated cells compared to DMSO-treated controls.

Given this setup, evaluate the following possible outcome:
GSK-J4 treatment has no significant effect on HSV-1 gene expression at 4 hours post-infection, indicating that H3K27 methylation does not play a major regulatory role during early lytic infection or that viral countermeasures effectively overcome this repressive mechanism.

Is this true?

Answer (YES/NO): NO